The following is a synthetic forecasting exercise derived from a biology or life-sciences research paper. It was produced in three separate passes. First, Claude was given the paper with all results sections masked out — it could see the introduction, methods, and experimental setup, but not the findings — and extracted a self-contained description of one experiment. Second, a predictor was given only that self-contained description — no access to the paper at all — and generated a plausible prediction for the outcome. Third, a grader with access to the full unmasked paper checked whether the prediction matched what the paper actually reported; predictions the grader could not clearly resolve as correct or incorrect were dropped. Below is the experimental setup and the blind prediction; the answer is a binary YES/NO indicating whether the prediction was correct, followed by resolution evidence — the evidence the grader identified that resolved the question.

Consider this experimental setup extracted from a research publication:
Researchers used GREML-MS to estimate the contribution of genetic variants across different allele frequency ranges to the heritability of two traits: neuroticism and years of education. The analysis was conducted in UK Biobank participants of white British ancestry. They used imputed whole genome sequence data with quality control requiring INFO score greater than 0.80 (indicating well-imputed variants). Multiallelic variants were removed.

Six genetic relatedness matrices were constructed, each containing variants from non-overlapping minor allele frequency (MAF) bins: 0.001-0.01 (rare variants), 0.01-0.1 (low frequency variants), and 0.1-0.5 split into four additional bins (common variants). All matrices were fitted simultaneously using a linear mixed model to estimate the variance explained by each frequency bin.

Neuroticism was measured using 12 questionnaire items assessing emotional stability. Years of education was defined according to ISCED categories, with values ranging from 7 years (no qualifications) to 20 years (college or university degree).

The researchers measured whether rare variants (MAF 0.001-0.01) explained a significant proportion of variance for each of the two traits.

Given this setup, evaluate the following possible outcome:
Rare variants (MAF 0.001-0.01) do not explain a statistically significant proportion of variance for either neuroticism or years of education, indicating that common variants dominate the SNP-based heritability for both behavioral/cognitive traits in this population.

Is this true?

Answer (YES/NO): NO